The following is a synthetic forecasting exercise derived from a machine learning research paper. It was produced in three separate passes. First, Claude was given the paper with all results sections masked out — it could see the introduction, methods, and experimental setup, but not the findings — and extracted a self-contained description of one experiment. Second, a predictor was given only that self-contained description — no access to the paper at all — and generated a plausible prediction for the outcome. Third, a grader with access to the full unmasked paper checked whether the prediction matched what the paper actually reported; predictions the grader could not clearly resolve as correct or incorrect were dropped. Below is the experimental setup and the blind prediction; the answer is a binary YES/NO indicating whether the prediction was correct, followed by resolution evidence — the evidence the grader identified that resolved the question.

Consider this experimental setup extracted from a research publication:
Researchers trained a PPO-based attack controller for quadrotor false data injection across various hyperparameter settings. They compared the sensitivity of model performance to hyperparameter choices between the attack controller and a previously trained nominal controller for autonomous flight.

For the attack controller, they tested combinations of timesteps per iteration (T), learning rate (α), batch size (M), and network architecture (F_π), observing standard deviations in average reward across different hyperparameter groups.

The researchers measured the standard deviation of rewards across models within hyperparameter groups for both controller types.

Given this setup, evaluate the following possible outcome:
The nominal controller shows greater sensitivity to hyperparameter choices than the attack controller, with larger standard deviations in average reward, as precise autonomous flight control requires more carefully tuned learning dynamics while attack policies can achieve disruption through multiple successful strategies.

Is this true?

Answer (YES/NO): YES